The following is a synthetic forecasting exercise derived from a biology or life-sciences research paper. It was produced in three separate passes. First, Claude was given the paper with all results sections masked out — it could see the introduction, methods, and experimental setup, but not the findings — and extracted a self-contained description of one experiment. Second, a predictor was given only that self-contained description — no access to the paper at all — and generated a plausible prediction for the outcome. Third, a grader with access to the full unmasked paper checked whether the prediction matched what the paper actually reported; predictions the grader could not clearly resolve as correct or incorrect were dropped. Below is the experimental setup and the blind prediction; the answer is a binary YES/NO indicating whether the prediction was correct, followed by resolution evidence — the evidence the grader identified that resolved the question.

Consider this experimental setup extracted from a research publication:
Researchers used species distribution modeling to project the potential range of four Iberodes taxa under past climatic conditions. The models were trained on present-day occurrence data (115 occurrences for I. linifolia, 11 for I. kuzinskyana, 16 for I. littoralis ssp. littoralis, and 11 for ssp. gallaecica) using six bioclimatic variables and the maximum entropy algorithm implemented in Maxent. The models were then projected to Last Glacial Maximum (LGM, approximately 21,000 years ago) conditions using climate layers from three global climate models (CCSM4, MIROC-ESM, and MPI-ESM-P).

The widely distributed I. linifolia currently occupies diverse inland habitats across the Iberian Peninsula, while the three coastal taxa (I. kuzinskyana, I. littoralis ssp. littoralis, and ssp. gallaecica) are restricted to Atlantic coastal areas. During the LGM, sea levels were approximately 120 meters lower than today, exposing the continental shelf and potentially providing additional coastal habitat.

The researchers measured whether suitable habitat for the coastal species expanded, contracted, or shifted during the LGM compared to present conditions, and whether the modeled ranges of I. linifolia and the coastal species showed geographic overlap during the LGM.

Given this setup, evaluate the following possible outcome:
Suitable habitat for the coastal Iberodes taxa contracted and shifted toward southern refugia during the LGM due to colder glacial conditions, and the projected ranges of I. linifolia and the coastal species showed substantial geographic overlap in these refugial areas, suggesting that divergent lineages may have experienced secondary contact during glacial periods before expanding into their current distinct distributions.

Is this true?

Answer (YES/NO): NO